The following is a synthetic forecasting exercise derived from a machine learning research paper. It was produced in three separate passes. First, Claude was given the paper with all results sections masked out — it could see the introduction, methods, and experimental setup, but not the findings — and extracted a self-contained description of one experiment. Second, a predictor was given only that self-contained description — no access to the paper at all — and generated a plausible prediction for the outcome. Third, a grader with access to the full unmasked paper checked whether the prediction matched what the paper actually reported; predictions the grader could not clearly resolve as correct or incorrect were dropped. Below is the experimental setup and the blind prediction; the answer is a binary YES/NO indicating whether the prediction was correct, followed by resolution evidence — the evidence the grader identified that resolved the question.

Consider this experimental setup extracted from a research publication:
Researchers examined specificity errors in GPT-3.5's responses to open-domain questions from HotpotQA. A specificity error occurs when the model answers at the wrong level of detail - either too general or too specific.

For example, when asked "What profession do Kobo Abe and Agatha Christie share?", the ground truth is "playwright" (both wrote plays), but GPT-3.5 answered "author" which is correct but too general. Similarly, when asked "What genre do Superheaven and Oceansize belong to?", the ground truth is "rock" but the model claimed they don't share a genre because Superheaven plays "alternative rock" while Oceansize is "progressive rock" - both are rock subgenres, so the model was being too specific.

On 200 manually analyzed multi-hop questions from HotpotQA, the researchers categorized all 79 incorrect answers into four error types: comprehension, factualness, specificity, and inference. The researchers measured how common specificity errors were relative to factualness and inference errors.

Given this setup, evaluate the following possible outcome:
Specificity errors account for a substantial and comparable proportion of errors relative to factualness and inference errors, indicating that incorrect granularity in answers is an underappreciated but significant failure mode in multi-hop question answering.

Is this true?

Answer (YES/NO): NO